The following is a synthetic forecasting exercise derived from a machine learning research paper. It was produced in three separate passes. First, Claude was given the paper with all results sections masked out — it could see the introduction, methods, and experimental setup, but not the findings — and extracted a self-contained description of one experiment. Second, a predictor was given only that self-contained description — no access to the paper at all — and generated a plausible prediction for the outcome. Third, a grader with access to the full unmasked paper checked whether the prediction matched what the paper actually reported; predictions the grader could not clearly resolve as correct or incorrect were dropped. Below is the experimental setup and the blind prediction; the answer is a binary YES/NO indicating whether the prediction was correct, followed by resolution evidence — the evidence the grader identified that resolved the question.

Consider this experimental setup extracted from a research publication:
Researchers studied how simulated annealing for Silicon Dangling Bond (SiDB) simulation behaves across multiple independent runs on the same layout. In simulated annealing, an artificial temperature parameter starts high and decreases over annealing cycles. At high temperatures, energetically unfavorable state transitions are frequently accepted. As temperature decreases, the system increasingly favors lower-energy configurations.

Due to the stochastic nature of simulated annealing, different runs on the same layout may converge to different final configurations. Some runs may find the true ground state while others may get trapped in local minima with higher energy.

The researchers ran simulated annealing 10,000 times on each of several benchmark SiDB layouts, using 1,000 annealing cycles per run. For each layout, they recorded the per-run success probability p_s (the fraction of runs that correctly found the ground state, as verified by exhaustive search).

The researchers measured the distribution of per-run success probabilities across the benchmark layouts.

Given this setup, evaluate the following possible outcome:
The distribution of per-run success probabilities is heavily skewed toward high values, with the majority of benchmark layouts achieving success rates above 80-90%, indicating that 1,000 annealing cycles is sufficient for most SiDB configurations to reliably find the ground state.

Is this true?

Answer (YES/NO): NO